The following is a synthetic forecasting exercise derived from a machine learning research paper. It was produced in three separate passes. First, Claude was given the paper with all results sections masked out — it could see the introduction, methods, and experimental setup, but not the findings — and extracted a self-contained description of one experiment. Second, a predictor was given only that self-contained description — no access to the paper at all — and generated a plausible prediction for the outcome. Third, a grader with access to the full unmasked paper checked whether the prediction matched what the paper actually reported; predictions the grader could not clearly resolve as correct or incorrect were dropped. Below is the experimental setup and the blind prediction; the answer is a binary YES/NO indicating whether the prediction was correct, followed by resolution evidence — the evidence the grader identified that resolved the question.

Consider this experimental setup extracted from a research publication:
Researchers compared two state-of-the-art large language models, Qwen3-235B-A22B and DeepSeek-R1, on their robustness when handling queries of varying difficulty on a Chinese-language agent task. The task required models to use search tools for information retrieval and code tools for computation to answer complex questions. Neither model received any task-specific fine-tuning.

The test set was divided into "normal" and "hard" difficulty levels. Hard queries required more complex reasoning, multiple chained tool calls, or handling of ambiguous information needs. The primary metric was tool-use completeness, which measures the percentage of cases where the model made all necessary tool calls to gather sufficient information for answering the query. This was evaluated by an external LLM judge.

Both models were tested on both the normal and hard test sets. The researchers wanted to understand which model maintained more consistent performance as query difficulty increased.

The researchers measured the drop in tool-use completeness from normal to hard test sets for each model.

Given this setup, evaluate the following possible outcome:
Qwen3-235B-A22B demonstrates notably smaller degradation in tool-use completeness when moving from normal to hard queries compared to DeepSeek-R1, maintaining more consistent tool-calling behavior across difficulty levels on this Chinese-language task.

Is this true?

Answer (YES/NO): NO